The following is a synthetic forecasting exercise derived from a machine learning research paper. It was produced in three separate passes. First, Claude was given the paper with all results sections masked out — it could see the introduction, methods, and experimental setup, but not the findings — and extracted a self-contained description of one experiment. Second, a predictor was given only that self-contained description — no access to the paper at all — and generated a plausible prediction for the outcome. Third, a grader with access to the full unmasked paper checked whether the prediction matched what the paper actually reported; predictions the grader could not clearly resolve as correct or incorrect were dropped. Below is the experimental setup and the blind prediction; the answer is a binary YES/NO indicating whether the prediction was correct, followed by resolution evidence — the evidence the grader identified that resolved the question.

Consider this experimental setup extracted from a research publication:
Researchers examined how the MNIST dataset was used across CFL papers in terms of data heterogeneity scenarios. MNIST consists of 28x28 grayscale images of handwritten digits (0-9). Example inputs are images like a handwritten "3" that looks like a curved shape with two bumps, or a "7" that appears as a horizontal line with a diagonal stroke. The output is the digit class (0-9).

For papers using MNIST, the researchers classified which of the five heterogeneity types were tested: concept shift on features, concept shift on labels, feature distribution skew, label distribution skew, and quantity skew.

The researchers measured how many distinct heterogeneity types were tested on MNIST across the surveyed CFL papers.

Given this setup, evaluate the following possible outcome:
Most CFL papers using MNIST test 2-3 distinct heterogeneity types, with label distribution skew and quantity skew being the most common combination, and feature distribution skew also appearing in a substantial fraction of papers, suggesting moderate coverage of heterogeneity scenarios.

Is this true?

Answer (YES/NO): NO